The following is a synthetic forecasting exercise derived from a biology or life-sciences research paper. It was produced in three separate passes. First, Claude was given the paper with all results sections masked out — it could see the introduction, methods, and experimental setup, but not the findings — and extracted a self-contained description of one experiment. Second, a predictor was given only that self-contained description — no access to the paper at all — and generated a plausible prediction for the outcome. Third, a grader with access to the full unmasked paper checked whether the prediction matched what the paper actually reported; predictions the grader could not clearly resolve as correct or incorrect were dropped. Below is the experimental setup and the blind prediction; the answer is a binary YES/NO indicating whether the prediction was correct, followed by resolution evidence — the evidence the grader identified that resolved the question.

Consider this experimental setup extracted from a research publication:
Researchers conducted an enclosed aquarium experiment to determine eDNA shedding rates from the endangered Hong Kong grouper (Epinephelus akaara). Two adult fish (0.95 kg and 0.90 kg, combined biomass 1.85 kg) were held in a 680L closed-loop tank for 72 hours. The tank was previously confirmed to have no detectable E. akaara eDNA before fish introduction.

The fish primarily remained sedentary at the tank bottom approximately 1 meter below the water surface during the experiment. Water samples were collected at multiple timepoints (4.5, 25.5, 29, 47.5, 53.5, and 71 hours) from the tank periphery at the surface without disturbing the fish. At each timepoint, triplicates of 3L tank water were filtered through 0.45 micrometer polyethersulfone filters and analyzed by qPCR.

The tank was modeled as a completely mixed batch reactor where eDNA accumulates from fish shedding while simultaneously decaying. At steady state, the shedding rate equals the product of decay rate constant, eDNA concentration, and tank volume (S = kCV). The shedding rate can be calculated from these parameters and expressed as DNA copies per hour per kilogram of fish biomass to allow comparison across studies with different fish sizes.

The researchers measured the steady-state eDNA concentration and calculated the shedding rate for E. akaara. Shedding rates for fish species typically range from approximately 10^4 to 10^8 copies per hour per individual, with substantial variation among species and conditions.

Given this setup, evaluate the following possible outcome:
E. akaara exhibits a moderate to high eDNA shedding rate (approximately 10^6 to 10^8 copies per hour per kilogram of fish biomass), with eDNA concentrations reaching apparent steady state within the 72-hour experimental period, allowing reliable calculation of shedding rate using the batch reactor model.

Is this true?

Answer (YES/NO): NO